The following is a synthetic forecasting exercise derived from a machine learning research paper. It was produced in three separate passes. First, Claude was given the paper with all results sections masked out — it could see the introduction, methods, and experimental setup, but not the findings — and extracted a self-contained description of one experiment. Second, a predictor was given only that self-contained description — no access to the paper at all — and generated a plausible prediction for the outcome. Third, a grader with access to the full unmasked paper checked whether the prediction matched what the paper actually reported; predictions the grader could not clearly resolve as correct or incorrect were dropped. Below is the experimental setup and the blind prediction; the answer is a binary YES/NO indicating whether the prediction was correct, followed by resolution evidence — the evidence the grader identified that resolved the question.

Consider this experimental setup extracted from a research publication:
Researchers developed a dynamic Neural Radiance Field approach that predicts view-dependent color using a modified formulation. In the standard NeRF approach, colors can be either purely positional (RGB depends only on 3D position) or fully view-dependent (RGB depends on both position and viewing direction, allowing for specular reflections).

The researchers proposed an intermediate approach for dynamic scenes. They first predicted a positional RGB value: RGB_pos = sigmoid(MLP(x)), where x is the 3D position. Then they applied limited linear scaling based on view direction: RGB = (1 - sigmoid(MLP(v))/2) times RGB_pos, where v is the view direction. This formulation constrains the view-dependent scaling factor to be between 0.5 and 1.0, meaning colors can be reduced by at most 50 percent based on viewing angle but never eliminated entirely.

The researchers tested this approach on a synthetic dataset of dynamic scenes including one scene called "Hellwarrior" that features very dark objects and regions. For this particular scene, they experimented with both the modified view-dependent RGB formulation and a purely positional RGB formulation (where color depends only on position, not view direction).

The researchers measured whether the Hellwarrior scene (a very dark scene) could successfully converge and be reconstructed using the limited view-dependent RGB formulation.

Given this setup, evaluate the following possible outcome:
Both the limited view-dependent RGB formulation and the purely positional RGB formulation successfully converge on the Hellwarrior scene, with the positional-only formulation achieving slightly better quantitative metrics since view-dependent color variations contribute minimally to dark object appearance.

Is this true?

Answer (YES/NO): NO